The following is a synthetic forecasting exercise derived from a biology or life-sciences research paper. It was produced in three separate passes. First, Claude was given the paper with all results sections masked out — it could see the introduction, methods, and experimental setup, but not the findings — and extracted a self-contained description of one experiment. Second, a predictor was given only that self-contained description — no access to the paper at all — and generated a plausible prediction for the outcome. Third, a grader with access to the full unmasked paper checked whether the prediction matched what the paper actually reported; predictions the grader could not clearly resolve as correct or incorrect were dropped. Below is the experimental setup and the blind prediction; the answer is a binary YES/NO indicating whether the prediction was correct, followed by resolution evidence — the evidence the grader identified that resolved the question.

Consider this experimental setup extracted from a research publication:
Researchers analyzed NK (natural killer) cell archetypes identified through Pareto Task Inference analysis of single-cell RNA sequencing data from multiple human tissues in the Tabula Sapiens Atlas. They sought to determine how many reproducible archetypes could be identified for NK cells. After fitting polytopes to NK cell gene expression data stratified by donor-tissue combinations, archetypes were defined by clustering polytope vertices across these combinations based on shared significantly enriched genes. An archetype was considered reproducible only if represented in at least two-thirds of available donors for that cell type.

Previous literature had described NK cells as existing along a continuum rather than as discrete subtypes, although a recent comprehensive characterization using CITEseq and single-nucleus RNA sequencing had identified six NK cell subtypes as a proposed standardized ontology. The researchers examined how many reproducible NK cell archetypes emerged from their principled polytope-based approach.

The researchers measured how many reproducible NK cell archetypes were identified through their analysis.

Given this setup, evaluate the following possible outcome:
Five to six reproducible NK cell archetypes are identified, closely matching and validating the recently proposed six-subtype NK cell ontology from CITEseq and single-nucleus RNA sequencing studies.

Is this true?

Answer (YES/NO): YES